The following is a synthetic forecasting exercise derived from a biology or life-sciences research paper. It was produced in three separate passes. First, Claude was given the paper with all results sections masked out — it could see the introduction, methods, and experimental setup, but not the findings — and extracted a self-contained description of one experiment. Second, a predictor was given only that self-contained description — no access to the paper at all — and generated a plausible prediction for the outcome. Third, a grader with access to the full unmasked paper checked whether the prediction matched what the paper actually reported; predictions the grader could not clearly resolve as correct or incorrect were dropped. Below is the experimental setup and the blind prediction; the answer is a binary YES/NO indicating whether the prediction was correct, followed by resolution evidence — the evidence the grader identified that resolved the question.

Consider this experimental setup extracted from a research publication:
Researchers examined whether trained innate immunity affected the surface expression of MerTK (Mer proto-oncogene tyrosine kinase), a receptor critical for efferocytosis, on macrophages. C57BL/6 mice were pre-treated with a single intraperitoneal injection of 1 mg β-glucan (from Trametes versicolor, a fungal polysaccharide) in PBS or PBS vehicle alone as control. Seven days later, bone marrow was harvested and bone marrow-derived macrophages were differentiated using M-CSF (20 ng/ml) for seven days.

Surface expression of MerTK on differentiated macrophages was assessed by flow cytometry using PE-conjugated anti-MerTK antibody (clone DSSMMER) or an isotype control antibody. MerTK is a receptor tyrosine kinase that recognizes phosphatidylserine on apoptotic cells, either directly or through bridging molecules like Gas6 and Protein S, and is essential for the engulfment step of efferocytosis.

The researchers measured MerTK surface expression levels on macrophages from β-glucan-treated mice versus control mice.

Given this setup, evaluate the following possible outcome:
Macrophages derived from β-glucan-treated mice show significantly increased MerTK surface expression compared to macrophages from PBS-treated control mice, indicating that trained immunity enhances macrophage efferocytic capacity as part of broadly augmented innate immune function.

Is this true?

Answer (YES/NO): NO